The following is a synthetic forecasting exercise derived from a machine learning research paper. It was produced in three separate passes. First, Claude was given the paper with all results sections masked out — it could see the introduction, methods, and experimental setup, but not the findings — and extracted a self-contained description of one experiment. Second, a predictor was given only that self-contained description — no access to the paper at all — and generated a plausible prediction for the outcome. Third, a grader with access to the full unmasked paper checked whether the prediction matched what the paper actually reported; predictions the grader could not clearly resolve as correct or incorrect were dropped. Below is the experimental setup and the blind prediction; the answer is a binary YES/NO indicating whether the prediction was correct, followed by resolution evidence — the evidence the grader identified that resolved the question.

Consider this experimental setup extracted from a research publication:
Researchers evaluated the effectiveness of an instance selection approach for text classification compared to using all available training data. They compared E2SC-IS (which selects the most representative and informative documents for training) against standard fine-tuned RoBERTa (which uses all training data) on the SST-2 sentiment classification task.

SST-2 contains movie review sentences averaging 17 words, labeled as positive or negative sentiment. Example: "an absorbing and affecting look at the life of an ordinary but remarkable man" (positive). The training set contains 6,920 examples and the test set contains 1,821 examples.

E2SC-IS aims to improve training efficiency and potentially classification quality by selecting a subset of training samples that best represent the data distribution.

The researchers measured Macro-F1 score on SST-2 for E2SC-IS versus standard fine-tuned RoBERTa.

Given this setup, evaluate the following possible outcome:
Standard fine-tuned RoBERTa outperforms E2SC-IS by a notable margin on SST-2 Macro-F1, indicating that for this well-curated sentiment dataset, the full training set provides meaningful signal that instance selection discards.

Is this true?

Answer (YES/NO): YES